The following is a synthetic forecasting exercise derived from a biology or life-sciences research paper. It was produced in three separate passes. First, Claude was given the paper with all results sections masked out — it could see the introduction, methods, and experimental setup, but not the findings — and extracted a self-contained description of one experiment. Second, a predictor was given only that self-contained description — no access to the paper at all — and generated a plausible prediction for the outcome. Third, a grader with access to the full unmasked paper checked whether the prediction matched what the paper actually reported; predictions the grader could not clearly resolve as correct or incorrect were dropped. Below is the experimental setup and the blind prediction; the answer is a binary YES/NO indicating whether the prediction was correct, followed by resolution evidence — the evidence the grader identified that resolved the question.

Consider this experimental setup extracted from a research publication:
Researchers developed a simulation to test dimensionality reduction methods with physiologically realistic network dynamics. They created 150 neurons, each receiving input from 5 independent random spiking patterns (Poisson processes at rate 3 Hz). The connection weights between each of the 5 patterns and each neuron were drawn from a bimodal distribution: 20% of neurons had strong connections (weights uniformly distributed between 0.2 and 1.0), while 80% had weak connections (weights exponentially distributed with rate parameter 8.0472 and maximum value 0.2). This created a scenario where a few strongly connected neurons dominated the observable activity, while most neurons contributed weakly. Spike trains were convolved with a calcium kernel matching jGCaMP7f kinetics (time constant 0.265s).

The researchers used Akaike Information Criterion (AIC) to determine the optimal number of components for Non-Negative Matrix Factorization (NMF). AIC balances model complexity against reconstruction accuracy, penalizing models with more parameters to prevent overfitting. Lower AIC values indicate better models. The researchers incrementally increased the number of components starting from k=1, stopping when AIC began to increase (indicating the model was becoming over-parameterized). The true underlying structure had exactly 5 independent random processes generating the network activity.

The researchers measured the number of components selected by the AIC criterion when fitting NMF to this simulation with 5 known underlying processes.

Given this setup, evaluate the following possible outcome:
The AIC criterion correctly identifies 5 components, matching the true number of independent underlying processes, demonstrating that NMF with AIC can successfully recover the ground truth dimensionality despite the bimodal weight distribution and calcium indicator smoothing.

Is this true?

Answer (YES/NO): YES